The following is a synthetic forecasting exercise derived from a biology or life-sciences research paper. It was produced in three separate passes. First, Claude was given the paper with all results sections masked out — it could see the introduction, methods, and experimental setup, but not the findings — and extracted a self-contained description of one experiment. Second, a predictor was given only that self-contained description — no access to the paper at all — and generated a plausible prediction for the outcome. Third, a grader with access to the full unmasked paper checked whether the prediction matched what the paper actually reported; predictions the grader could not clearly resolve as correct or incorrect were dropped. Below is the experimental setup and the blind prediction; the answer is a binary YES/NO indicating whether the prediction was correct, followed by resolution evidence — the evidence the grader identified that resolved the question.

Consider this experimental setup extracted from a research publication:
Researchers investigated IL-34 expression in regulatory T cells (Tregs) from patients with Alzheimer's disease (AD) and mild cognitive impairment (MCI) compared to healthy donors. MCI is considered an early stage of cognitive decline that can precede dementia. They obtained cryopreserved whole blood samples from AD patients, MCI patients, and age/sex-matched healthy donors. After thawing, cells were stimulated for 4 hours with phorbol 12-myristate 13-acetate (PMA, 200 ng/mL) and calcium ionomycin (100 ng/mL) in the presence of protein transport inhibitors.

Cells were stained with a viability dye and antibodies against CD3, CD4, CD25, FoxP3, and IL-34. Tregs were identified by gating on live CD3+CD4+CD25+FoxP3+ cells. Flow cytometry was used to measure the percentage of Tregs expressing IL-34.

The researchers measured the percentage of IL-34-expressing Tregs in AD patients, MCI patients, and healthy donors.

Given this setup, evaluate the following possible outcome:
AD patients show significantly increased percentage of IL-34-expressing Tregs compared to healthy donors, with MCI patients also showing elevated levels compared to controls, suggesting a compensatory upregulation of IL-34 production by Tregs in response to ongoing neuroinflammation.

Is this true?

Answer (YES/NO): NO